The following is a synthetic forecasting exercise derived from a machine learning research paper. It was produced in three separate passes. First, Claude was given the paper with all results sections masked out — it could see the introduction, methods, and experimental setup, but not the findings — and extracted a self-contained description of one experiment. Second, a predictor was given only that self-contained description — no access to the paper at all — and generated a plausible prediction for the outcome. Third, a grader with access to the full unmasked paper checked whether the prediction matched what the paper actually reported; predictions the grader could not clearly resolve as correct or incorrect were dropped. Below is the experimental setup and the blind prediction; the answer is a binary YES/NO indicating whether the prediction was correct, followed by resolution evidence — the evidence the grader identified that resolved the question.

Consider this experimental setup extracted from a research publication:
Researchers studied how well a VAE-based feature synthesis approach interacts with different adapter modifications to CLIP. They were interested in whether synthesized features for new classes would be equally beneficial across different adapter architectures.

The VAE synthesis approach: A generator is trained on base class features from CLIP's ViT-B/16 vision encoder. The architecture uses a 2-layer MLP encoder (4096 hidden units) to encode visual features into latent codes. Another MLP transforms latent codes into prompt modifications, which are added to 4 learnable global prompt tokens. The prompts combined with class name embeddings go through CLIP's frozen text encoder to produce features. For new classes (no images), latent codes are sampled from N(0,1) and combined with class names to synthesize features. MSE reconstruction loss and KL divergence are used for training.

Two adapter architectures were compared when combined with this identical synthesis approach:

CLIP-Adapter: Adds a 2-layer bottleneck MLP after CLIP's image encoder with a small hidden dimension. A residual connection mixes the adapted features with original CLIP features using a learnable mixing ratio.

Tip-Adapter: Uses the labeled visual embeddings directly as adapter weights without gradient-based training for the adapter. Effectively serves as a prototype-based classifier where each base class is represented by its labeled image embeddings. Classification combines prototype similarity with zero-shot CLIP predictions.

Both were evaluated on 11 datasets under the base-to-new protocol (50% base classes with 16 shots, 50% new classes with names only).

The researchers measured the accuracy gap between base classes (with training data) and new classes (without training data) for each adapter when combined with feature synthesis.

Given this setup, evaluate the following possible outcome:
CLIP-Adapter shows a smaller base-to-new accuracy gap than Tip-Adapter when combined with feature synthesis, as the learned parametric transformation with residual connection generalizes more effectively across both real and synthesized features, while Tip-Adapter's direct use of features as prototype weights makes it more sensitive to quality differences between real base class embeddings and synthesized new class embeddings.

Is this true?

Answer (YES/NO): NO